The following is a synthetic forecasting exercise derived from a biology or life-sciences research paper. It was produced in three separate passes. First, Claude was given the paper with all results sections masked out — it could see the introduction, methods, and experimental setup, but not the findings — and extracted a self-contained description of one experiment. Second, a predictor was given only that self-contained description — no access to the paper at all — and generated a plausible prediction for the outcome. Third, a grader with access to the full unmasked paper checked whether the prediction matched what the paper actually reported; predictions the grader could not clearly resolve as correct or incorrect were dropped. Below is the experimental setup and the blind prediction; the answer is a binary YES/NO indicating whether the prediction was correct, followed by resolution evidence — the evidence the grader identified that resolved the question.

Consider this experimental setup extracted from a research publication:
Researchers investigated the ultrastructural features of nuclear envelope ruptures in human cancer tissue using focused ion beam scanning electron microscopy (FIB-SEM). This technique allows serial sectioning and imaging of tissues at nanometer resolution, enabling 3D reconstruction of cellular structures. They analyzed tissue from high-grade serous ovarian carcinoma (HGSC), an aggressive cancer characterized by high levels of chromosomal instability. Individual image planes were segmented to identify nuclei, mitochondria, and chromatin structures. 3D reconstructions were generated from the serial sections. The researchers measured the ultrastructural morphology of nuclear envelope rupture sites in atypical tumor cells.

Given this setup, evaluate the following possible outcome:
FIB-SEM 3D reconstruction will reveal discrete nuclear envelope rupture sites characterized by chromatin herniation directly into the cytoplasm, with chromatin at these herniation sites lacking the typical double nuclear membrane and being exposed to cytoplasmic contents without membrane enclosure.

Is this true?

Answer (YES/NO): YES